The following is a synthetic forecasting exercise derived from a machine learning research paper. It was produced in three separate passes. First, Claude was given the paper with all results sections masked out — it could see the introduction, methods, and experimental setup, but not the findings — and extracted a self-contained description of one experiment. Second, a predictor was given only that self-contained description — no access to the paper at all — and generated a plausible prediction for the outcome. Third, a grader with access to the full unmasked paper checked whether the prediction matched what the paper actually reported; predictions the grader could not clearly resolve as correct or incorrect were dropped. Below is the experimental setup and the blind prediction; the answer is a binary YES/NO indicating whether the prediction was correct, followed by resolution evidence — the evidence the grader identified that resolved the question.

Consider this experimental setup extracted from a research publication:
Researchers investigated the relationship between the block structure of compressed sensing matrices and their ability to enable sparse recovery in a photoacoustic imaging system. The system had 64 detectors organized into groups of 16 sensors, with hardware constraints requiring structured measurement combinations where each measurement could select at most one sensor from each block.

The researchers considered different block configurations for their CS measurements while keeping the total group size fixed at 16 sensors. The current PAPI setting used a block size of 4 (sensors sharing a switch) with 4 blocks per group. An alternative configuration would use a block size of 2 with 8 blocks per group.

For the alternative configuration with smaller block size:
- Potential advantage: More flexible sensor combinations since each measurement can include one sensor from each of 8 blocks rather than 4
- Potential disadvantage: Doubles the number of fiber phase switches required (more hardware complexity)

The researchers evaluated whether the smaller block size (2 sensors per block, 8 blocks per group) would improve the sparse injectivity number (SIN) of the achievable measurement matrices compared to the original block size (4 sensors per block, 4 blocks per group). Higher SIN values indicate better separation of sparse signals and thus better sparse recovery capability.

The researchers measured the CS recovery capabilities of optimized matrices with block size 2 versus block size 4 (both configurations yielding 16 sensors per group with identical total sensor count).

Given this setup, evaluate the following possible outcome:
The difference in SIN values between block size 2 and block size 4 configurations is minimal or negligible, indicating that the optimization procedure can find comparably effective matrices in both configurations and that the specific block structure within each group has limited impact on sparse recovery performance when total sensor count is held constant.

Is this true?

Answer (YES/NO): NO